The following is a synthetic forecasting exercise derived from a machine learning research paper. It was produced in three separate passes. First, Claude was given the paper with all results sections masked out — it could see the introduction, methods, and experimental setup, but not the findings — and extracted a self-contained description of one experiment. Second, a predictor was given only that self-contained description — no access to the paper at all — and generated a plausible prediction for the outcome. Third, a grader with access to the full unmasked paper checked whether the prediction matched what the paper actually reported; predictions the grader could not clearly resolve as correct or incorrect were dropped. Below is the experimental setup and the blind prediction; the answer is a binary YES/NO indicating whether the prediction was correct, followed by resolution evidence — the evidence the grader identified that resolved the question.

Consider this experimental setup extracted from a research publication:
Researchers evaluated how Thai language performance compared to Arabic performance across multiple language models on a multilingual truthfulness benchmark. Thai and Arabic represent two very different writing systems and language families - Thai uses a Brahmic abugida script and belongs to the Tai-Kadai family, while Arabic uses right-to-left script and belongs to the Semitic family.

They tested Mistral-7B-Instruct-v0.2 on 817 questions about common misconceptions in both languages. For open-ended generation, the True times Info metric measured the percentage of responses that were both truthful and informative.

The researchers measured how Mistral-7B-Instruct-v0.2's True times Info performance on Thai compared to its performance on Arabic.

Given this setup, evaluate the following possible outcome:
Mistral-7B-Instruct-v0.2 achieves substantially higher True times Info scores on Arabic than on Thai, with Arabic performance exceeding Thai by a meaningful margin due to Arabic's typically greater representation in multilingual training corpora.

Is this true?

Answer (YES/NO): YES